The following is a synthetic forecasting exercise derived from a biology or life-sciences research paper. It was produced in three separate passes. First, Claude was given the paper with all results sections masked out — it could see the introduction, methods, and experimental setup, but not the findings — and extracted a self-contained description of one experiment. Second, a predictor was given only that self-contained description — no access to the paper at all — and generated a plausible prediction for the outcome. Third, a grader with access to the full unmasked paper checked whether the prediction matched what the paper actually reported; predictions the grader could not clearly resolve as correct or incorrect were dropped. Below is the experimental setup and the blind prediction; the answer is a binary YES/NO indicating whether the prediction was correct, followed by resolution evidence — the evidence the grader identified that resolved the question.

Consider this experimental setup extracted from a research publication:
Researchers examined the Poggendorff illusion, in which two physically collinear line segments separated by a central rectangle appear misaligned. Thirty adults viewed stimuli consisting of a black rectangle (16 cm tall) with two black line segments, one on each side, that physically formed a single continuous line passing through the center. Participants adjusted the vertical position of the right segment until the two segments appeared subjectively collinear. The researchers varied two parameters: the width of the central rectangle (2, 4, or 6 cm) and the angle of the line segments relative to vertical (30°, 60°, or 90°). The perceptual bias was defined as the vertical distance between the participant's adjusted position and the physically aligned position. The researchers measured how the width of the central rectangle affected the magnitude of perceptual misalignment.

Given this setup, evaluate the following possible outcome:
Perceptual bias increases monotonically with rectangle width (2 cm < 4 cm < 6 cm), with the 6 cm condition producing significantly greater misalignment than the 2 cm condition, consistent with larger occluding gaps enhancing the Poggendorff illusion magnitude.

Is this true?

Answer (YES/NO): YES